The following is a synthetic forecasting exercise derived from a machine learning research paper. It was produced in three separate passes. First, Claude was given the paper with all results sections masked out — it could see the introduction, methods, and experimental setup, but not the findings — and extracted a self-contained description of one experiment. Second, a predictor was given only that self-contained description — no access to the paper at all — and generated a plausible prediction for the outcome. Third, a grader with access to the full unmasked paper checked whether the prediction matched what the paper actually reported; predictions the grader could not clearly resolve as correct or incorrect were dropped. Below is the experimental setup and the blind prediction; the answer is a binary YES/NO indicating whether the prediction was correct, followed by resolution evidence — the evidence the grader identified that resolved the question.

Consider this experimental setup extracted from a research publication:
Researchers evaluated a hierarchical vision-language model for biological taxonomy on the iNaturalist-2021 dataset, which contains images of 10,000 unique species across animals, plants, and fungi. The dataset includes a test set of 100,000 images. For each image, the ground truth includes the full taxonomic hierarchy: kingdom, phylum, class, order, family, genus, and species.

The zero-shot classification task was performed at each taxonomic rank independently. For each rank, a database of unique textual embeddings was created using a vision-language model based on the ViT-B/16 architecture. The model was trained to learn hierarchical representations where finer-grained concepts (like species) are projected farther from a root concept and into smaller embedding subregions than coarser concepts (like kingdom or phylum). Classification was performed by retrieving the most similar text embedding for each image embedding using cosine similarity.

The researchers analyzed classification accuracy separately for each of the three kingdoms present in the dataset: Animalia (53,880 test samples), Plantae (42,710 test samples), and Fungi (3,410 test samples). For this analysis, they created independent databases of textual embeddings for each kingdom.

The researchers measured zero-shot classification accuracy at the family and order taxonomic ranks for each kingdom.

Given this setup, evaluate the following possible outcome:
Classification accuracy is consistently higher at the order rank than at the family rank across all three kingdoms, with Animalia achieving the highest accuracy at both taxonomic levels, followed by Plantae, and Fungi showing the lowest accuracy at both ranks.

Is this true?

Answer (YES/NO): NO